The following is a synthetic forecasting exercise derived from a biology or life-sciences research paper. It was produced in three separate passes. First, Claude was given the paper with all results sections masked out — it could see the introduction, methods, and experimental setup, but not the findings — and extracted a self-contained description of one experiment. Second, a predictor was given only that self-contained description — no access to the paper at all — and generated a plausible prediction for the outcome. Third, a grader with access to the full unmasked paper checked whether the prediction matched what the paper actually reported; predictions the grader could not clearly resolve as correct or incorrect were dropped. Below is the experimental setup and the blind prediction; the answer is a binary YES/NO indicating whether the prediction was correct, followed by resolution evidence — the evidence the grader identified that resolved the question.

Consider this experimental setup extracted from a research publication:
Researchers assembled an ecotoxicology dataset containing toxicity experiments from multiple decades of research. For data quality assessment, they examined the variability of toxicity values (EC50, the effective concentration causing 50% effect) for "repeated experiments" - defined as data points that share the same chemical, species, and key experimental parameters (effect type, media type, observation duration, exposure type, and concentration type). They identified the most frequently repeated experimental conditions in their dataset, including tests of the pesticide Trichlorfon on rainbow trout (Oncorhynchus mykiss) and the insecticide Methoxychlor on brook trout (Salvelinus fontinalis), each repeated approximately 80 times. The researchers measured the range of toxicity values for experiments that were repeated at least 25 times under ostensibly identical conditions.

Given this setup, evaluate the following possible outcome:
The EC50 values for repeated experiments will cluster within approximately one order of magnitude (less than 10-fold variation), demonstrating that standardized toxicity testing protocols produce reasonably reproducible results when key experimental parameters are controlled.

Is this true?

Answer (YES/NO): NO